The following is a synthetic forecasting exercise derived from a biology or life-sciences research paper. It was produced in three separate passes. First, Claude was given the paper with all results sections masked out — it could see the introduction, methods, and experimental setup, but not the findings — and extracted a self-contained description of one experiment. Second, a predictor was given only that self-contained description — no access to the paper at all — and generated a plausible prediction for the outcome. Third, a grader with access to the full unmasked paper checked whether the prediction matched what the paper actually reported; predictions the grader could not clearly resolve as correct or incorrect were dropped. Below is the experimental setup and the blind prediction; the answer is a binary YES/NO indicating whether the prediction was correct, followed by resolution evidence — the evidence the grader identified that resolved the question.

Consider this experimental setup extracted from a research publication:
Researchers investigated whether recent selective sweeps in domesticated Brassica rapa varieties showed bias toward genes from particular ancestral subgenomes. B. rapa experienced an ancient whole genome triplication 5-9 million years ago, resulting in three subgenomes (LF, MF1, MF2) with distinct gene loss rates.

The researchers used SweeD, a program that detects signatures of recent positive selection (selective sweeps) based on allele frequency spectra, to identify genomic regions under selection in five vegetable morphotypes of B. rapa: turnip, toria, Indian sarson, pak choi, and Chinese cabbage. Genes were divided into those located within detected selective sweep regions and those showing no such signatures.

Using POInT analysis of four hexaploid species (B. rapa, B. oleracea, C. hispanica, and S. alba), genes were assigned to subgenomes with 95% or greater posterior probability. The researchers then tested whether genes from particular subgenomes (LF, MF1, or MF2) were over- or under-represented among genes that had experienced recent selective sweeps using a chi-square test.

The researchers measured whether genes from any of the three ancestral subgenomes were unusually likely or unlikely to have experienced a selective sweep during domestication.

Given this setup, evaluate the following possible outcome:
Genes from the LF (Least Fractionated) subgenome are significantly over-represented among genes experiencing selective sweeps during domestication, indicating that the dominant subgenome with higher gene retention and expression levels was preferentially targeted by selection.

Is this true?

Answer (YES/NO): NO